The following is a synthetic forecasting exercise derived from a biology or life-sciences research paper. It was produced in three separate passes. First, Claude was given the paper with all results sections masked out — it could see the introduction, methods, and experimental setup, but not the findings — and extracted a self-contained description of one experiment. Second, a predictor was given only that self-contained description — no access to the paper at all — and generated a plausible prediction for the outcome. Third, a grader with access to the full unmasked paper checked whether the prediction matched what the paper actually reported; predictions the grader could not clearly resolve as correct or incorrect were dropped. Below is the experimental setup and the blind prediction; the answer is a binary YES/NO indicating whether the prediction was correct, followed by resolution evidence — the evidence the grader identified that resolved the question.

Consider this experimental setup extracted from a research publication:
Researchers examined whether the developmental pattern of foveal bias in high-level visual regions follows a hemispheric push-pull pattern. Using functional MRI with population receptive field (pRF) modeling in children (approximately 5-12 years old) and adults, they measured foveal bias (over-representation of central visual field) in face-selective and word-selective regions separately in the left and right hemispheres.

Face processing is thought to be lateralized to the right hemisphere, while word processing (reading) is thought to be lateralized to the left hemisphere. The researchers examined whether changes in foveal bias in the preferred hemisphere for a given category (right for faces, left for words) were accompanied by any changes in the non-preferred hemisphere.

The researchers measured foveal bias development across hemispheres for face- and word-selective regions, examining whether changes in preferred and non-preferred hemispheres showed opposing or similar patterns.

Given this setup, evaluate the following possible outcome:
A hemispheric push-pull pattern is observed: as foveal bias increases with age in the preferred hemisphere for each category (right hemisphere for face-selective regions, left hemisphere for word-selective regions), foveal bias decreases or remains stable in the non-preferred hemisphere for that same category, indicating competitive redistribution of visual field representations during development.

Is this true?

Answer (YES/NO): YES